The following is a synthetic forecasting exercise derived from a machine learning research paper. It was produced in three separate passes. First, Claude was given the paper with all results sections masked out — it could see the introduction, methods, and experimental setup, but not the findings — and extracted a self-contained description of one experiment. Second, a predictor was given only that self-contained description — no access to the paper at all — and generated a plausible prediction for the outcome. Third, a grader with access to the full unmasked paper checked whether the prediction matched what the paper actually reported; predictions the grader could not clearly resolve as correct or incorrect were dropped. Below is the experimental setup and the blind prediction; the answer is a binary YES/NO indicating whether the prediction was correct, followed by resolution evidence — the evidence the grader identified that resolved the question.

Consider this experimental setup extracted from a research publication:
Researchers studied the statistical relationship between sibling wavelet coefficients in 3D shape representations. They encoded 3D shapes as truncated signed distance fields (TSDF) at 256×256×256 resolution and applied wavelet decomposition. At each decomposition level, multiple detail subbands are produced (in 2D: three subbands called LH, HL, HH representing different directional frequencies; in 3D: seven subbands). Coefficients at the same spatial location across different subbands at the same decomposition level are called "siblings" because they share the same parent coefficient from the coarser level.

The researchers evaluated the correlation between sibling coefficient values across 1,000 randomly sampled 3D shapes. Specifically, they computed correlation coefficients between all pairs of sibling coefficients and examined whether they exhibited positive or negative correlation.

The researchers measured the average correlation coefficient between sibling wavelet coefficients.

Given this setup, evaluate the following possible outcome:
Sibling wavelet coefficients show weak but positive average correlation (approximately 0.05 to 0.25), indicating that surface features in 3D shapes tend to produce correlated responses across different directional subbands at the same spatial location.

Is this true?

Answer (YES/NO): NO